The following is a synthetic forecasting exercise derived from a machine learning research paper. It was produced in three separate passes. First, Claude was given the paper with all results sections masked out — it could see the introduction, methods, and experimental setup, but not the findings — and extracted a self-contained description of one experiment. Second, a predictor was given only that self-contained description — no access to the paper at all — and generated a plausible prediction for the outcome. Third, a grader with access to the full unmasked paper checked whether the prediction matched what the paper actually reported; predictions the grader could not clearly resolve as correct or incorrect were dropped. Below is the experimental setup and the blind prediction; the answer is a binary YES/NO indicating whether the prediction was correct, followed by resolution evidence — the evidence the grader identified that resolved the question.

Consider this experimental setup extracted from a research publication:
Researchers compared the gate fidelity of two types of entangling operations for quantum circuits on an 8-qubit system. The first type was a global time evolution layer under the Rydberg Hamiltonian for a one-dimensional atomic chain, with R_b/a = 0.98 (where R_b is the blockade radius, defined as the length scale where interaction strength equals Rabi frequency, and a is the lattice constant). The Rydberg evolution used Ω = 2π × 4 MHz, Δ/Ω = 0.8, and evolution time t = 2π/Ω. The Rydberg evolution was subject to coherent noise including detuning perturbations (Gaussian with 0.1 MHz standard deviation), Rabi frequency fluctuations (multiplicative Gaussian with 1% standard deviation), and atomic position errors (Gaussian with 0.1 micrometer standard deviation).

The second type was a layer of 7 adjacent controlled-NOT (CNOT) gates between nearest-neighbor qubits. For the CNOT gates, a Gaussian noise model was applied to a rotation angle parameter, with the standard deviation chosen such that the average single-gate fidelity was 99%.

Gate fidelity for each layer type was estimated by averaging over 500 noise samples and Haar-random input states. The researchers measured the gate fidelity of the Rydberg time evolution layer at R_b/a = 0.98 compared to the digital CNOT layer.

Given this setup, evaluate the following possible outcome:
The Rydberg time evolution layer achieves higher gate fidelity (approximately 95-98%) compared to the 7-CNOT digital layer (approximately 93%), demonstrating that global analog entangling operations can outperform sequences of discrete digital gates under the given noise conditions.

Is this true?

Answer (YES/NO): NO